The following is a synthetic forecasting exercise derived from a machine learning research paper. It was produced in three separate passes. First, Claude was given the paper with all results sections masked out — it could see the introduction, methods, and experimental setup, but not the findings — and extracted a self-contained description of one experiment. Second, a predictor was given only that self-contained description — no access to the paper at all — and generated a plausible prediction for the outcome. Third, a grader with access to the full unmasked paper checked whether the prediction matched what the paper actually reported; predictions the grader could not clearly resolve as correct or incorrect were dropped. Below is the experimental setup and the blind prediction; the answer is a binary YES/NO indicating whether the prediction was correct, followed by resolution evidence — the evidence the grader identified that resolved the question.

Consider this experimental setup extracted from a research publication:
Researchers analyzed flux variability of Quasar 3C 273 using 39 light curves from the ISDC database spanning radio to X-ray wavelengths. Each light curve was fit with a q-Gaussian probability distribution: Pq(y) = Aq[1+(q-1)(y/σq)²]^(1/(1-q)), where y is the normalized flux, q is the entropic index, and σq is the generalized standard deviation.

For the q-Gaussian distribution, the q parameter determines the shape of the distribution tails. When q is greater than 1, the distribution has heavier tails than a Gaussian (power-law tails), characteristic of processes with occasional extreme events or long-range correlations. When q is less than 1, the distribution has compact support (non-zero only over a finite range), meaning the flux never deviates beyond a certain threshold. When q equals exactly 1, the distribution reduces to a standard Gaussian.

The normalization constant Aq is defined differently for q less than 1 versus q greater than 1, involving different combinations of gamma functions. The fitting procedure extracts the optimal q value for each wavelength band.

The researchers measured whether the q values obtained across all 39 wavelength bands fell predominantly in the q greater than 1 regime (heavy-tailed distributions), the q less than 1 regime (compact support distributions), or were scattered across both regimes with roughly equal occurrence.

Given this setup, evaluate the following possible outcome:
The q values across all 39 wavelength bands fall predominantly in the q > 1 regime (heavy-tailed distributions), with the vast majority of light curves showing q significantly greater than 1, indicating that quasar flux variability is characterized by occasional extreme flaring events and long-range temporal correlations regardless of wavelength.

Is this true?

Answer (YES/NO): YES